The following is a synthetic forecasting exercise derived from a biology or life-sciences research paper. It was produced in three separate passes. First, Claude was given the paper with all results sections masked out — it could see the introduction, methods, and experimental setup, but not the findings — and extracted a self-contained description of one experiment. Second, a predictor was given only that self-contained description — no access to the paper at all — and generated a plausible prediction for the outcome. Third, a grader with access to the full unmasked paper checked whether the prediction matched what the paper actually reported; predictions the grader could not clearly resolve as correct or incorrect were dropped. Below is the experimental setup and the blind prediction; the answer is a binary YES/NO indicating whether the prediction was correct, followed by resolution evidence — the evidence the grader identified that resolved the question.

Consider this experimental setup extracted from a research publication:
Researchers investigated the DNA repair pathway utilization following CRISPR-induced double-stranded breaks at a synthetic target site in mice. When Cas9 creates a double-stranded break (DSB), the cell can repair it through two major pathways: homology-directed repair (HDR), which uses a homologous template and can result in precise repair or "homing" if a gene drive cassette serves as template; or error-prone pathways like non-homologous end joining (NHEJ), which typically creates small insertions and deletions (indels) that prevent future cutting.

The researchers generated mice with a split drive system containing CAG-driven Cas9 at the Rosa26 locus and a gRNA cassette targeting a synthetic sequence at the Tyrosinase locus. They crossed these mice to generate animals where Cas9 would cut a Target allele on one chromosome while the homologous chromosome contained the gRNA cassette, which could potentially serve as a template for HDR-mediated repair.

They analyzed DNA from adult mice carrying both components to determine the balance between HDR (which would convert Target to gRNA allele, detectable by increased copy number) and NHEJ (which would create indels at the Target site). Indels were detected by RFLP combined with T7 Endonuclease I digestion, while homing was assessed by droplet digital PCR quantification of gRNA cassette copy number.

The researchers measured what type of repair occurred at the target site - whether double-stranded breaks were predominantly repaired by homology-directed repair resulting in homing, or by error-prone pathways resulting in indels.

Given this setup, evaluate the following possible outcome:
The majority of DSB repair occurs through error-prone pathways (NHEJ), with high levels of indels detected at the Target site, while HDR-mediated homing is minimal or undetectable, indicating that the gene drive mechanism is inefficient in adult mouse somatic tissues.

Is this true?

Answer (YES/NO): YES